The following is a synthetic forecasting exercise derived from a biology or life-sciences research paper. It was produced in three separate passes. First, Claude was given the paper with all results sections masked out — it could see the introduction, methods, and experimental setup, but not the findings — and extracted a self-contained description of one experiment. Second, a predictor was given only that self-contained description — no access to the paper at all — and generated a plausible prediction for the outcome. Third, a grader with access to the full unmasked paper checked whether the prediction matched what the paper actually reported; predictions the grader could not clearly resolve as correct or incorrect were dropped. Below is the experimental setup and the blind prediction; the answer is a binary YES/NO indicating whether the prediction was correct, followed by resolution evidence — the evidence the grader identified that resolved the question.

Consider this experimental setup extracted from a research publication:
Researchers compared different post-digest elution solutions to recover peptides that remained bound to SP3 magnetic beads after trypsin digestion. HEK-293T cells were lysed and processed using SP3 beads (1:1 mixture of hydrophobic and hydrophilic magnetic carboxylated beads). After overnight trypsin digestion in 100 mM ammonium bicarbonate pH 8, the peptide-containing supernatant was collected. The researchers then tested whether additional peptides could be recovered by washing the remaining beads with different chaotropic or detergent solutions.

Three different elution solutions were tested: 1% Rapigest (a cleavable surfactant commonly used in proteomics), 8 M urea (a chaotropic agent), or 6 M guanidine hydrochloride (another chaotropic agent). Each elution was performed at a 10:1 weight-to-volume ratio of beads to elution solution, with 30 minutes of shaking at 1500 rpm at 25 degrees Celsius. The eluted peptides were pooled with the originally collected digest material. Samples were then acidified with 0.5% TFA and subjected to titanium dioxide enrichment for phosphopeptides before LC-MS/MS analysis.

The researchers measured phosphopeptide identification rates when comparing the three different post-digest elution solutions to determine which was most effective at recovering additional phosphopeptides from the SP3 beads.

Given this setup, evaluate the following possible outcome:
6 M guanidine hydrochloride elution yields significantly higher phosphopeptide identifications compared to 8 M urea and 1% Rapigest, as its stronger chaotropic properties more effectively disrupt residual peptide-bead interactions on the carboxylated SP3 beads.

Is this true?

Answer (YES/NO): NO